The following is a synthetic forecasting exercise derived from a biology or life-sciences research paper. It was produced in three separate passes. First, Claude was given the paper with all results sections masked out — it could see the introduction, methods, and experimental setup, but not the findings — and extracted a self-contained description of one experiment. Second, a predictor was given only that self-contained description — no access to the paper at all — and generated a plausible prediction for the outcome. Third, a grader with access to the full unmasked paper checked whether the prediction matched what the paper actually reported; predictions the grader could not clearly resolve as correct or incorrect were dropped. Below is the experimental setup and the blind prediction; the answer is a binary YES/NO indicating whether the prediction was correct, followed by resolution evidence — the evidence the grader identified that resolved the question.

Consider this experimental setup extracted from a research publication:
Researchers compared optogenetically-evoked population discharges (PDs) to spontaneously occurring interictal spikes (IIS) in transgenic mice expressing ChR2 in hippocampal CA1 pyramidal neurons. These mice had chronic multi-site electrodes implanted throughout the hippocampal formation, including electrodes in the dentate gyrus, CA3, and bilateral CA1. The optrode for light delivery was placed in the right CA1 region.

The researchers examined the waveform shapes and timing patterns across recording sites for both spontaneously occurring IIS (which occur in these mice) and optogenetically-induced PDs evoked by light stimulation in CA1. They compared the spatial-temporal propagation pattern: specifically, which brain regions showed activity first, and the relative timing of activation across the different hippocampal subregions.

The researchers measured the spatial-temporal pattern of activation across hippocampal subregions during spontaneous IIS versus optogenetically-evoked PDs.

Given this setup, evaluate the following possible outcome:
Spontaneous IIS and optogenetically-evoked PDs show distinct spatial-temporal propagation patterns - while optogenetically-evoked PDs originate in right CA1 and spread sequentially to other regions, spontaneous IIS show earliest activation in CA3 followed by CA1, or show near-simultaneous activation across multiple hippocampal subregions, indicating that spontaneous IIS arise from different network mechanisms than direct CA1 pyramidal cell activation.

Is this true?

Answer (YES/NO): YES